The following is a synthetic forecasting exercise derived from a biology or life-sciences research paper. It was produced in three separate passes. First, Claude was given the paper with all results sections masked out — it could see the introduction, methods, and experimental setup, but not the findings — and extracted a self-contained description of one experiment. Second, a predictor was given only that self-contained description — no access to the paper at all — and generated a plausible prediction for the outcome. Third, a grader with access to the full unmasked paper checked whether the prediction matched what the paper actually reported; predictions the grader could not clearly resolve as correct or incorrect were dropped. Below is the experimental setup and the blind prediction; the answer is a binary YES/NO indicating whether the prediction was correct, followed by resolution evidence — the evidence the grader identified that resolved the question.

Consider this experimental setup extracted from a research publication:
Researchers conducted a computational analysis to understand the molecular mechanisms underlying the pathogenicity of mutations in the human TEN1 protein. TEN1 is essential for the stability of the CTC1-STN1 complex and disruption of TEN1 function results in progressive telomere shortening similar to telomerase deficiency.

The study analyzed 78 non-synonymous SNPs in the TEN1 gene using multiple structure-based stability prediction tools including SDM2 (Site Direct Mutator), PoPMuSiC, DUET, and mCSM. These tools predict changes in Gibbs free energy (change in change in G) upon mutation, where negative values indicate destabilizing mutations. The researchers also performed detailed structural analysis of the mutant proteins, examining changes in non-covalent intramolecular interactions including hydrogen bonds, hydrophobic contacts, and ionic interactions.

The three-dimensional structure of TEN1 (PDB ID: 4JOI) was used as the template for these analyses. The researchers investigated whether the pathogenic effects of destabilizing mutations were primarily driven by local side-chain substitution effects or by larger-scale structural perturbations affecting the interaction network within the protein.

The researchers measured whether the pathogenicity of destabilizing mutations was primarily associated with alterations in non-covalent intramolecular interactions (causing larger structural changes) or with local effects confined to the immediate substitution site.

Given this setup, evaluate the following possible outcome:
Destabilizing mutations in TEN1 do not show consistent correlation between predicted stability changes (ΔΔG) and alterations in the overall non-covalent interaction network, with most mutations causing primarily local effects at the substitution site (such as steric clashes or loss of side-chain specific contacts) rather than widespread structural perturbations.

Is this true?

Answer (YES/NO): NO